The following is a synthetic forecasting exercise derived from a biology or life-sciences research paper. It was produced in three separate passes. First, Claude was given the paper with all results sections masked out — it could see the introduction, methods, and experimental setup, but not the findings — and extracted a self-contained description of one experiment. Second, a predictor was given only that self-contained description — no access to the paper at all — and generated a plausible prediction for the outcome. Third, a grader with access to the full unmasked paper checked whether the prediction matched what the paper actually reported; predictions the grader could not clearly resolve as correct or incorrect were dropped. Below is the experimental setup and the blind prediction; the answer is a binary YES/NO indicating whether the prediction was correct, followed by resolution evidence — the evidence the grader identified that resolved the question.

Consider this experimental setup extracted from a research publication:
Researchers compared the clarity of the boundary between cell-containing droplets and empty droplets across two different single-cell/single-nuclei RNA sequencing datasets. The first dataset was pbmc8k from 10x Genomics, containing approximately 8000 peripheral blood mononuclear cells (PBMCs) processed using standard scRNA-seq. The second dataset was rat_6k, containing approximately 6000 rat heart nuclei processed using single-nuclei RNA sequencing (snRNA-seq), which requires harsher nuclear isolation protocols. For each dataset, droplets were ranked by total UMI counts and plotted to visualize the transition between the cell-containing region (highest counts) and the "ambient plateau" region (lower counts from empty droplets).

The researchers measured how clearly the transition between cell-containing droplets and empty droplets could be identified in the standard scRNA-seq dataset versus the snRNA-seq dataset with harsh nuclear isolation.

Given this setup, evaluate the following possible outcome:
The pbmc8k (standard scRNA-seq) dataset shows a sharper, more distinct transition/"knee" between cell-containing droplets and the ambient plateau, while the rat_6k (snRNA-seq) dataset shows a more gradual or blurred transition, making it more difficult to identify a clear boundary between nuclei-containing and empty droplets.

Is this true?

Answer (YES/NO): YES